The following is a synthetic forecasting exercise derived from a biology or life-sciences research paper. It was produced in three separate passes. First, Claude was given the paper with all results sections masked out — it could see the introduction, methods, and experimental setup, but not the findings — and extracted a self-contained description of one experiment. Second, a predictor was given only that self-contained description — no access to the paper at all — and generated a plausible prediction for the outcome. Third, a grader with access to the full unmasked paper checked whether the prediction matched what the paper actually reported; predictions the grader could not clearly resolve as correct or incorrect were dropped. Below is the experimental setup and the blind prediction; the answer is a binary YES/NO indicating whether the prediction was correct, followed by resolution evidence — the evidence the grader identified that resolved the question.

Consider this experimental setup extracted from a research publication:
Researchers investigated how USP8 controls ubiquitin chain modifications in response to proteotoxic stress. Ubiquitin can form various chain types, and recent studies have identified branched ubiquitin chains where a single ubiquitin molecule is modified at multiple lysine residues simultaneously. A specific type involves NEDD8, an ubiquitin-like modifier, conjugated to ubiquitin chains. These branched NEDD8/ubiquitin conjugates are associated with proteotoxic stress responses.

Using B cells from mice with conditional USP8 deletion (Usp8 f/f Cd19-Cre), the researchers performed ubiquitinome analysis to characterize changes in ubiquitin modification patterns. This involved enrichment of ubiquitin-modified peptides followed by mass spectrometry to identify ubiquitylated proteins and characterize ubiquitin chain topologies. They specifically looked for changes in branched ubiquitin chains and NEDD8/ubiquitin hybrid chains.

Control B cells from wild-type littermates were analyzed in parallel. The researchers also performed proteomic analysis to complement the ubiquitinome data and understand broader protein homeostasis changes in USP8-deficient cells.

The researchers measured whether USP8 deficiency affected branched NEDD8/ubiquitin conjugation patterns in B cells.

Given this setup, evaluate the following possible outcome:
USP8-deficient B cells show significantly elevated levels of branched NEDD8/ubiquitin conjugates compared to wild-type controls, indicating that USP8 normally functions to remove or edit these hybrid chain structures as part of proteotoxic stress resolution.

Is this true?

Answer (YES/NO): NO